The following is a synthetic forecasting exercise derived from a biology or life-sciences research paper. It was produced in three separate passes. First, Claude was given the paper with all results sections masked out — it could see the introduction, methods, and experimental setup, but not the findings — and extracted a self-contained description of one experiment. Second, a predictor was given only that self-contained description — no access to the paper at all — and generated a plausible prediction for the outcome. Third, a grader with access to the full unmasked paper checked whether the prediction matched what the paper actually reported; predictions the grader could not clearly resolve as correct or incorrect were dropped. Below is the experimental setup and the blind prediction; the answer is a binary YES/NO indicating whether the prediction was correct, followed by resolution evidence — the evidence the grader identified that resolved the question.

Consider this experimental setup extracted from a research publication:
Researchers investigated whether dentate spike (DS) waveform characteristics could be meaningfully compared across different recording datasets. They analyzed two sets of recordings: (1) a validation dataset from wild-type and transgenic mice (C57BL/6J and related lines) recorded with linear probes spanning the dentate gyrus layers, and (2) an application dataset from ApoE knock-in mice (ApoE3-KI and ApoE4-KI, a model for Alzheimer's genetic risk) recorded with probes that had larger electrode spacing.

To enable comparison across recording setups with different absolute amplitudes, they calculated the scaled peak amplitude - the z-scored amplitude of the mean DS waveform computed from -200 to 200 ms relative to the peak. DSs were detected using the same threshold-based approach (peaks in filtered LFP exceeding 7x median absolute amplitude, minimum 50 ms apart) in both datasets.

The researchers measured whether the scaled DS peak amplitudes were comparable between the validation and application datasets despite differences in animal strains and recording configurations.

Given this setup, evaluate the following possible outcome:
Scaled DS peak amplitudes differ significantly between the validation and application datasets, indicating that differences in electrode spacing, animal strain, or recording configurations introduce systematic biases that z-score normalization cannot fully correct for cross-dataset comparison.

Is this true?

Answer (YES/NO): YES